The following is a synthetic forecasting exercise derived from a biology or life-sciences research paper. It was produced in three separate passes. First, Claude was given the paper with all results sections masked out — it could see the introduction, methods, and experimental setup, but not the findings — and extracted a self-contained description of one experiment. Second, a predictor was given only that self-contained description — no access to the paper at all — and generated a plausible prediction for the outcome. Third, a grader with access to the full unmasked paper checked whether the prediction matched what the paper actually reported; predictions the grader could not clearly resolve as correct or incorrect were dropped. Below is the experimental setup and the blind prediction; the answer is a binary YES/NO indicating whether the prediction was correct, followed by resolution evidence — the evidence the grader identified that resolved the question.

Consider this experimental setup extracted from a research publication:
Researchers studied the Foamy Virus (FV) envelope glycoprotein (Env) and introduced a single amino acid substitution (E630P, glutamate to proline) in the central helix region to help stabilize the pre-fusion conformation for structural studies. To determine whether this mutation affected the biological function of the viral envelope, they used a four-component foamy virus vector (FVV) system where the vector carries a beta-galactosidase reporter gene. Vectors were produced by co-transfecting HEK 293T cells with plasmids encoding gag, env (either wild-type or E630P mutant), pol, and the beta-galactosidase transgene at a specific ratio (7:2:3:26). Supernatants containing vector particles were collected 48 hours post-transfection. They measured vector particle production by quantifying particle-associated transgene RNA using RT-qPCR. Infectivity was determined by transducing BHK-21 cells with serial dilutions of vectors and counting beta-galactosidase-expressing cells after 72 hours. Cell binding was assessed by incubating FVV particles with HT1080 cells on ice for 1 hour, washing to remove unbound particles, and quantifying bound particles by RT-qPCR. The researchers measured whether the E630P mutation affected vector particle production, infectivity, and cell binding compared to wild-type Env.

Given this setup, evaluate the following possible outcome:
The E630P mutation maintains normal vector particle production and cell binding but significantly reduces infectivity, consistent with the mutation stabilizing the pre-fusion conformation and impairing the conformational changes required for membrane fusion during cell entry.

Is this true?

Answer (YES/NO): NO